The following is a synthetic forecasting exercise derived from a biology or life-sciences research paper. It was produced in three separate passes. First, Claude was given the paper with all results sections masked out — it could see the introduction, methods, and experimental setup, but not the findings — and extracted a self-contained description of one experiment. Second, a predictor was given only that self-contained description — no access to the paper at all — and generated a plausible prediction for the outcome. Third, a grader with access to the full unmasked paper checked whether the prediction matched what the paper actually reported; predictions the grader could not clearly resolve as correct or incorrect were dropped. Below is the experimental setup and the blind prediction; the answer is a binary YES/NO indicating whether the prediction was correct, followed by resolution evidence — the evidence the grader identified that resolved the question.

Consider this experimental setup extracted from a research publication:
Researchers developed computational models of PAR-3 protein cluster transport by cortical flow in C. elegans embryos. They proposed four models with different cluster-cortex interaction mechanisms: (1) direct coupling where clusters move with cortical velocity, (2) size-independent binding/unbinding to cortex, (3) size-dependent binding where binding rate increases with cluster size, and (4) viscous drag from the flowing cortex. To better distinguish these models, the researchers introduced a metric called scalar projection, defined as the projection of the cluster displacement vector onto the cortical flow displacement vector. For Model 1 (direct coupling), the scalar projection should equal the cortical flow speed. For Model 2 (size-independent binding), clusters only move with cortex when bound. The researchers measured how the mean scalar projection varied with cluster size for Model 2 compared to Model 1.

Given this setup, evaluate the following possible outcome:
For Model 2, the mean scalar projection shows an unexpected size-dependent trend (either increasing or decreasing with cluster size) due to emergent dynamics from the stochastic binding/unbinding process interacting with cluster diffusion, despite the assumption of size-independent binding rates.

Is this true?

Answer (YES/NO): NO